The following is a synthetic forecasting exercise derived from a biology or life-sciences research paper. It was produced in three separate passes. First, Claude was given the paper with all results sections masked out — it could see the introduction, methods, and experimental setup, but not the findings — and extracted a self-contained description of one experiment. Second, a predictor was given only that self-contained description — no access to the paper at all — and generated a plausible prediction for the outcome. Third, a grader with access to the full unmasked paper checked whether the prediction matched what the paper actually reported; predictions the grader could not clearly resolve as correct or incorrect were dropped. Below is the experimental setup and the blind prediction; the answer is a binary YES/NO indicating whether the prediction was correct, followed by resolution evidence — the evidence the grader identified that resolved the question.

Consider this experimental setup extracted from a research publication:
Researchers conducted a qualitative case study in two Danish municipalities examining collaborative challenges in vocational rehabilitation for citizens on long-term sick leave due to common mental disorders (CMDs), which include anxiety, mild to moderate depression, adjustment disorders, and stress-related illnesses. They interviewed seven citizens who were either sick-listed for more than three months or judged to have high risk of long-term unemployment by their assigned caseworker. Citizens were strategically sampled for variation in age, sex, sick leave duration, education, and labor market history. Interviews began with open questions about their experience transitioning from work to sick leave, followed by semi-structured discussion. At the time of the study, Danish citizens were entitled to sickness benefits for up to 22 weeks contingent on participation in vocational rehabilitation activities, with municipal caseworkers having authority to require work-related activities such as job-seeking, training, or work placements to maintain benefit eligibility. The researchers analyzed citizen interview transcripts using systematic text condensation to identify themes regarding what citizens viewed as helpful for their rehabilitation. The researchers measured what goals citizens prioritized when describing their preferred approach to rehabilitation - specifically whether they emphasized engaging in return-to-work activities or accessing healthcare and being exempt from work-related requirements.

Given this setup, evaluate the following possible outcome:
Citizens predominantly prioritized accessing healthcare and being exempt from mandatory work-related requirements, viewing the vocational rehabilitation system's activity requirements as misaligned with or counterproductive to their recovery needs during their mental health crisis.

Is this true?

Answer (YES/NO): YES